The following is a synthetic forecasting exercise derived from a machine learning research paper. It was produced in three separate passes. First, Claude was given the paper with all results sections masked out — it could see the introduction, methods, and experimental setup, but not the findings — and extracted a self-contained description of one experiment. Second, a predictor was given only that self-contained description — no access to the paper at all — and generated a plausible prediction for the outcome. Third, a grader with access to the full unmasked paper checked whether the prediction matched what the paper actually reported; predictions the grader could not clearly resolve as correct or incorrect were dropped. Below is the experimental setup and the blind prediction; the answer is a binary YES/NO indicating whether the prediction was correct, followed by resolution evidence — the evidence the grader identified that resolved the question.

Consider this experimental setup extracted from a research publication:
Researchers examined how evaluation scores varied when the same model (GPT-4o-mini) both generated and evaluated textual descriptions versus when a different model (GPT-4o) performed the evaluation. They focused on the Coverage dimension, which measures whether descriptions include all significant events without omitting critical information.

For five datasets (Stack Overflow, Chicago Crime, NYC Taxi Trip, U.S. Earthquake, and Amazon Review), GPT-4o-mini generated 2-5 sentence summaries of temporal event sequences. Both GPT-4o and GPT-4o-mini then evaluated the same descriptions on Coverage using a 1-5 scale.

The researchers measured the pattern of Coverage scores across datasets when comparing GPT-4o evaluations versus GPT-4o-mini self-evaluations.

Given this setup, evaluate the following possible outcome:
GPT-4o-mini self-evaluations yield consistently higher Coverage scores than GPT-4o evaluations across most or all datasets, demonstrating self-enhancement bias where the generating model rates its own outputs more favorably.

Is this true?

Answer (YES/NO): YES